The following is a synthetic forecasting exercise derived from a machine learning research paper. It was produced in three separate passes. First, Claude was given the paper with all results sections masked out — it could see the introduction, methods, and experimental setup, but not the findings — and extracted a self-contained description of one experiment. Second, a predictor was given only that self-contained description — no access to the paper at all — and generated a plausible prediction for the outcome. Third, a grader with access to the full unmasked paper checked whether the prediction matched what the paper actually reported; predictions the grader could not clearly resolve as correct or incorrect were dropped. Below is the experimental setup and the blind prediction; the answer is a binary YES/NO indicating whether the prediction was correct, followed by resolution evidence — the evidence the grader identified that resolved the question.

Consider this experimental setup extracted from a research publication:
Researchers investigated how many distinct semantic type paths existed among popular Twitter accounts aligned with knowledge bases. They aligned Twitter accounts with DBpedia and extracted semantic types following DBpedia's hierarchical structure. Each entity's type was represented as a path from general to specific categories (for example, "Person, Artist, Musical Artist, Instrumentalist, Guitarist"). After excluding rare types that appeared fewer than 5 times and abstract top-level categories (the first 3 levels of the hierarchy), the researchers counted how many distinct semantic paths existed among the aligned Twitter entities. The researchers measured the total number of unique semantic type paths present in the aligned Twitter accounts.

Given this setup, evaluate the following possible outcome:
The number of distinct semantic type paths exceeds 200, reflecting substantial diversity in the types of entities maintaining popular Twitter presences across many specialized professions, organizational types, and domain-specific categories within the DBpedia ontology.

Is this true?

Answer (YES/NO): YES